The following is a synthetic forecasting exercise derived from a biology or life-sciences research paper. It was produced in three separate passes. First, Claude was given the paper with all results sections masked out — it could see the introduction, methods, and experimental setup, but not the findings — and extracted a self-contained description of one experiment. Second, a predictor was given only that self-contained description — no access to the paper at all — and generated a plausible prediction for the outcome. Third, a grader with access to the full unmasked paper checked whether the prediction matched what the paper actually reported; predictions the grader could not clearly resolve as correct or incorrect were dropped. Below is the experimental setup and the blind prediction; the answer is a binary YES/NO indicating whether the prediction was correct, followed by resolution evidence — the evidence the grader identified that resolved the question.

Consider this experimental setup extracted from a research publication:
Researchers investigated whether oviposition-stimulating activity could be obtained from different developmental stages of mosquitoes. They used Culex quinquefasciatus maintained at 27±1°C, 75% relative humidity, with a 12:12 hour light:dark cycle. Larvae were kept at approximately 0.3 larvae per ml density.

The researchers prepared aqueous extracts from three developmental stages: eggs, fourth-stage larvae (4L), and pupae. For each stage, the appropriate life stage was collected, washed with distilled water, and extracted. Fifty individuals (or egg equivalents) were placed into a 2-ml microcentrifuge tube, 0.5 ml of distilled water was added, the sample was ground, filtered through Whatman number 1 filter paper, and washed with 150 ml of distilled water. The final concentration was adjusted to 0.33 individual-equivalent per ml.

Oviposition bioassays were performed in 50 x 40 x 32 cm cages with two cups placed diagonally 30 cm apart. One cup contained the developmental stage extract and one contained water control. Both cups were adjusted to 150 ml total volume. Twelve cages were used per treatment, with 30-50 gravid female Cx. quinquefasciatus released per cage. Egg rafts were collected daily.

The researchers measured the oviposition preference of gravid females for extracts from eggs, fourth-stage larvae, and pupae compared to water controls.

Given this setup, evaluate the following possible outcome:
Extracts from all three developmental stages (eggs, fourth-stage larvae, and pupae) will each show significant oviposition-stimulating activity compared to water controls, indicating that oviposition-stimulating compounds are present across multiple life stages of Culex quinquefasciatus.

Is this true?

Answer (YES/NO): NO